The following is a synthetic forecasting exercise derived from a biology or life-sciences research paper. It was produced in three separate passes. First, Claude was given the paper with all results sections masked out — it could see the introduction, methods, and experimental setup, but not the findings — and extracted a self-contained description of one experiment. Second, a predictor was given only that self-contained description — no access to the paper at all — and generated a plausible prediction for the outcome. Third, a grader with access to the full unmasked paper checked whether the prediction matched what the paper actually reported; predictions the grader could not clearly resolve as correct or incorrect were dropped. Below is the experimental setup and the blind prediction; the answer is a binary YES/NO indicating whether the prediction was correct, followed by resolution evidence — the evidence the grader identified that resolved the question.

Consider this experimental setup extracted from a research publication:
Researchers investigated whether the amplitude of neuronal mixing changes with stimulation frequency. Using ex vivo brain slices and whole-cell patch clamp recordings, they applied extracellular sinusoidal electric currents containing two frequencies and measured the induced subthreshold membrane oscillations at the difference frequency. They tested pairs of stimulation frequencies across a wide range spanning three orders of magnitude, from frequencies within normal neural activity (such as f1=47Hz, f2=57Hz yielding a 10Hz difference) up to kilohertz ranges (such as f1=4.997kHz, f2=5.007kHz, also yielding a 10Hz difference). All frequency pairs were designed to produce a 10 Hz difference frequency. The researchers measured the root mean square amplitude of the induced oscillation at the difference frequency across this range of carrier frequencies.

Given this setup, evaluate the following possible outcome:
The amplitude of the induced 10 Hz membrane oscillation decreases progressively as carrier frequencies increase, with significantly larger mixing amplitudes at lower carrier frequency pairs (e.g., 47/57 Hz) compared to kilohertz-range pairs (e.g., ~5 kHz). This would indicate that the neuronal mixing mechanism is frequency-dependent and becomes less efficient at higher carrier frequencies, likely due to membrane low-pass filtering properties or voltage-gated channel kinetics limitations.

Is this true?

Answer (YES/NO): YES